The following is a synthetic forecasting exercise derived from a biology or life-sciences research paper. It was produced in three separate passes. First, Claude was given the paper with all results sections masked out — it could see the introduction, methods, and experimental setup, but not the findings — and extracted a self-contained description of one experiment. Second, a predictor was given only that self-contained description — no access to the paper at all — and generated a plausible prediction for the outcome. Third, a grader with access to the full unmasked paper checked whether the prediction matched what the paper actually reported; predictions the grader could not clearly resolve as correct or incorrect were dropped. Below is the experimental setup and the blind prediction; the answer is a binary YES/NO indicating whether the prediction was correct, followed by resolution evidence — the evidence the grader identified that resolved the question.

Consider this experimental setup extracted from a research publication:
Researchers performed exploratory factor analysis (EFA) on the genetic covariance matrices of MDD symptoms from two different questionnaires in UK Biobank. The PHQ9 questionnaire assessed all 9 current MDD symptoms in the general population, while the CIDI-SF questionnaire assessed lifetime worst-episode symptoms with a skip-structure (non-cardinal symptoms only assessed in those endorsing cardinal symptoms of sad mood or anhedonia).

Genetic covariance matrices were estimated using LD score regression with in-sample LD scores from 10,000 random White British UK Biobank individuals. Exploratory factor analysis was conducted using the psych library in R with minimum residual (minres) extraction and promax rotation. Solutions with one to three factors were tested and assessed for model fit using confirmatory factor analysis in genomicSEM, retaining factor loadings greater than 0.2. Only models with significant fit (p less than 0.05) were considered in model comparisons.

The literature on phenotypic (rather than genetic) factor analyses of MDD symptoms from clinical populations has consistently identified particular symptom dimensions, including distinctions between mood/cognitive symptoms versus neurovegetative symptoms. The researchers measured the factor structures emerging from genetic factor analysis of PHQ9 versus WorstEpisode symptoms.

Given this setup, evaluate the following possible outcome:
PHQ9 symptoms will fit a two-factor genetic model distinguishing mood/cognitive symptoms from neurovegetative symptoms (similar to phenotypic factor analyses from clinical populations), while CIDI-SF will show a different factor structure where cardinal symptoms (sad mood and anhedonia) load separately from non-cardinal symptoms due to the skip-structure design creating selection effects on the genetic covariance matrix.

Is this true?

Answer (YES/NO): NO